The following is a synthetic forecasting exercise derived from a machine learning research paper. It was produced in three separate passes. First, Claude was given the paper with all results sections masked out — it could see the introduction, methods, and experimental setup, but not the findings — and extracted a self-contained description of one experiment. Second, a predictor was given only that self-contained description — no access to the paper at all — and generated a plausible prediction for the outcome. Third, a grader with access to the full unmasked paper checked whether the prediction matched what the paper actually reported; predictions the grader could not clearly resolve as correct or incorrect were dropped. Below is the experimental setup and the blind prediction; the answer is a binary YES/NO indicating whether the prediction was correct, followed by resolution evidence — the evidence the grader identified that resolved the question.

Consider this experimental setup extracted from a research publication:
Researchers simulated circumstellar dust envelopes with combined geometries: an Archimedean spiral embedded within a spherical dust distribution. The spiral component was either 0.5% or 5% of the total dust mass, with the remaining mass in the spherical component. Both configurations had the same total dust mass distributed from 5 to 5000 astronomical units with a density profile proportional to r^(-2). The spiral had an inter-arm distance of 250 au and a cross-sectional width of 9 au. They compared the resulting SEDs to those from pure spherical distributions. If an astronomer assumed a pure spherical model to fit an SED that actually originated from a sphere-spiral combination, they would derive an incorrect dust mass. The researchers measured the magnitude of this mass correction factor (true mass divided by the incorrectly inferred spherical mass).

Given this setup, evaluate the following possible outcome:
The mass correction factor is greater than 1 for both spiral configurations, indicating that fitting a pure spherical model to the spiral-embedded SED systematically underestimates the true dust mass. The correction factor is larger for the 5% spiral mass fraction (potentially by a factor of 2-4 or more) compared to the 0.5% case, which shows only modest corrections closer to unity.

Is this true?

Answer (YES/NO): NO